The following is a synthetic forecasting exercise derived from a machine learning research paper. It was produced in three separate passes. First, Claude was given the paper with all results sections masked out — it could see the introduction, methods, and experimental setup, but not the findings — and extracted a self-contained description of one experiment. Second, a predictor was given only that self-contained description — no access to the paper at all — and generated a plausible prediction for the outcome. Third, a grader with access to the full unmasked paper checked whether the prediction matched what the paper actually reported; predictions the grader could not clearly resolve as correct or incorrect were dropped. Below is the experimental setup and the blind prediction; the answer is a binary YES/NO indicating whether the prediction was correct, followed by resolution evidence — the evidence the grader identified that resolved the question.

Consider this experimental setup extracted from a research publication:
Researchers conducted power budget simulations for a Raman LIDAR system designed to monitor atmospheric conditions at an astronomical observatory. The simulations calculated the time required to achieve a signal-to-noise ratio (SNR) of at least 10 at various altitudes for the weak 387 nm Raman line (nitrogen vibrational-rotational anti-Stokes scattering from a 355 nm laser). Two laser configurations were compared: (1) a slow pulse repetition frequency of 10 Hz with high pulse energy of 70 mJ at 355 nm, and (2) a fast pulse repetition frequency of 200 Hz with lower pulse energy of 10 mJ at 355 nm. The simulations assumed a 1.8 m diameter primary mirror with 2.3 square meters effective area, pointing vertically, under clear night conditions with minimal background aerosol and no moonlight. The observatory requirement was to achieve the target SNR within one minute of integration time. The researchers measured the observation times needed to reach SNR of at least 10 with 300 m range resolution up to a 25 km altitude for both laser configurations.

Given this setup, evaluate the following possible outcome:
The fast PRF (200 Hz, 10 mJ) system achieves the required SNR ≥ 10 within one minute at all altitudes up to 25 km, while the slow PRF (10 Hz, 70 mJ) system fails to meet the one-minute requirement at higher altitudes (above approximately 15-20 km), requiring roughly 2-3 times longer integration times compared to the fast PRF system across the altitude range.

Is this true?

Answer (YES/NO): NO